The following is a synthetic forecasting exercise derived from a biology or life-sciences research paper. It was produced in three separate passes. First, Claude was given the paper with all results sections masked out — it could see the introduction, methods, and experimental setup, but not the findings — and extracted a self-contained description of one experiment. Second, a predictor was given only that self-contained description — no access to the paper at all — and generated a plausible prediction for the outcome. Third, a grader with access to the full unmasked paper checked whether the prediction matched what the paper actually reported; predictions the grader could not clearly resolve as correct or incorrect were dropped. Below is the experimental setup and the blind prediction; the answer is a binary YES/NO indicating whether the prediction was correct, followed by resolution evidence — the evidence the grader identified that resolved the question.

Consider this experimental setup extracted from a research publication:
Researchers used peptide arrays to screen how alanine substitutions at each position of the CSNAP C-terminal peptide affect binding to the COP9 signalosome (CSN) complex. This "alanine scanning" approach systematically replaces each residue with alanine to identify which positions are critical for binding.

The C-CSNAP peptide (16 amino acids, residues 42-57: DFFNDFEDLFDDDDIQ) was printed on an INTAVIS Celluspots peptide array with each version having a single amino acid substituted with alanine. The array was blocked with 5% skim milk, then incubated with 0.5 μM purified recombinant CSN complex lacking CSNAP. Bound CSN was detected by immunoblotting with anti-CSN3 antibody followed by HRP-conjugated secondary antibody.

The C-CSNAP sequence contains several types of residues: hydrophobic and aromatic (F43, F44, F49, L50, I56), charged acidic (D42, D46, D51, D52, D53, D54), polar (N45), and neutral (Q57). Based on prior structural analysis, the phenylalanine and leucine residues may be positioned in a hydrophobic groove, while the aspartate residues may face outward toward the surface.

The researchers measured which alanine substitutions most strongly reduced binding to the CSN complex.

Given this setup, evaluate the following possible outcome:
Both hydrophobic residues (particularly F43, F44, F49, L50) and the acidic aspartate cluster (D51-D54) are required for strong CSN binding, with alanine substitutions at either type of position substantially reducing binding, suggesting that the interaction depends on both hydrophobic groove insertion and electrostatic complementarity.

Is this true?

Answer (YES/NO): NO